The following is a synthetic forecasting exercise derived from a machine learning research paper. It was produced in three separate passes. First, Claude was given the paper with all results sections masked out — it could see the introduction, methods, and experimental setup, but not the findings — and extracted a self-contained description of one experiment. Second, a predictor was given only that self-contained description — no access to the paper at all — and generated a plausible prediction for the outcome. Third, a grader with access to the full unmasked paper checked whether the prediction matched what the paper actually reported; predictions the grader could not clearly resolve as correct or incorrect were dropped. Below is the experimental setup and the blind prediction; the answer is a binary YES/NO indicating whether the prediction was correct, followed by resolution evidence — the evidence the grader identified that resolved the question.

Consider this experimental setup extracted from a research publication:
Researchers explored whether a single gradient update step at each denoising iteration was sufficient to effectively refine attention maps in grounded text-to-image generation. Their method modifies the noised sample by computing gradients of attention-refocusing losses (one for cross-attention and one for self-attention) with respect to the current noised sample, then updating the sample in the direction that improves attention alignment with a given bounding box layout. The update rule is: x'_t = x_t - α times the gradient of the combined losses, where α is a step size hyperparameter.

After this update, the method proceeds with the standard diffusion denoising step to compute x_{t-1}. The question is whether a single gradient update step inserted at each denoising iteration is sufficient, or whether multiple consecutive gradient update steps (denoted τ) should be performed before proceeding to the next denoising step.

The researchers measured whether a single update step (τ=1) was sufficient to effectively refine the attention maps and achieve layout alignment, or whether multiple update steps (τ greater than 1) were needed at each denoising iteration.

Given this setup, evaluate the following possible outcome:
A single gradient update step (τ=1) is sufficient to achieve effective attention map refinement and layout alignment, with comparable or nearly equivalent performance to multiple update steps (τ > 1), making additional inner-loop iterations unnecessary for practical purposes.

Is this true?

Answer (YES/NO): NO